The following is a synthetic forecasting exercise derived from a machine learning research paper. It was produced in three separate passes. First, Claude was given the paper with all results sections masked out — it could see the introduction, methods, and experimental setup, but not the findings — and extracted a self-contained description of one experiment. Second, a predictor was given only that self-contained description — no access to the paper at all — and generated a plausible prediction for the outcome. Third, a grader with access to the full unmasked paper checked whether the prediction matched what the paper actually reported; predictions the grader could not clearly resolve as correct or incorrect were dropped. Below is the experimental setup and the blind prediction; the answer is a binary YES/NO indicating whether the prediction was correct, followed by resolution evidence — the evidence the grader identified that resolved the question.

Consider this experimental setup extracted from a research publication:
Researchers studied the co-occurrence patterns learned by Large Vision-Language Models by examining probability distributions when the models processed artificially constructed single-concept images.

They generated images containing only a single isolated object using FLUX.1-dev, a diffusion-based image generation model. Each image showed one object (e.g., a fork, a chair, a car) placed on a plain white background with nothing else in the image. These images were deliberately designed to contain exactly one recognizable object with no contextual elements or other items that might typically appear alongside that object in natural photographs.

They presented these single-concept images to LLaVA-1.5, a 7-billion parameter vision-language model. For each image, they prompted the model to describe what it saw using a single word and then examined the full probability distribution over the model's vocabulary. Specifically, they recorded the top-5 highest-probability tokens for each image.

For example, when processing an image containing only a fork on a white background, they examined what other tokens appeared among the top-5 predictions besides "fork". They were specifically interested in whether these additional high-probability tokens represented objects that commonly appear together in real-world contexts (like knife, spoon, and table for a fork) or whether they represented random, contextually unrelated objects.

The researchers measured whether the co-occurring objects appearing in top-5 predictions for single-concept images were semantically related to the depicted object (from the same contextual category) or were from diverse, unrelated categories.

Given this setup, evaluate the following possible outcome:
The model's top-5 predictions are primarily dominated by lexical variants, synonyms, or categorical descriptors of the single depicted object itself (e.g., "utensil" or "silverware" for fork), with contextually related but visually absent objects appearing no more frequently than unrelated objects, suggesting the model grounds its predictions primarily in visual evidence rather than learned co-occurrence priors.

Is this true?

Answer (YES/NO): NO